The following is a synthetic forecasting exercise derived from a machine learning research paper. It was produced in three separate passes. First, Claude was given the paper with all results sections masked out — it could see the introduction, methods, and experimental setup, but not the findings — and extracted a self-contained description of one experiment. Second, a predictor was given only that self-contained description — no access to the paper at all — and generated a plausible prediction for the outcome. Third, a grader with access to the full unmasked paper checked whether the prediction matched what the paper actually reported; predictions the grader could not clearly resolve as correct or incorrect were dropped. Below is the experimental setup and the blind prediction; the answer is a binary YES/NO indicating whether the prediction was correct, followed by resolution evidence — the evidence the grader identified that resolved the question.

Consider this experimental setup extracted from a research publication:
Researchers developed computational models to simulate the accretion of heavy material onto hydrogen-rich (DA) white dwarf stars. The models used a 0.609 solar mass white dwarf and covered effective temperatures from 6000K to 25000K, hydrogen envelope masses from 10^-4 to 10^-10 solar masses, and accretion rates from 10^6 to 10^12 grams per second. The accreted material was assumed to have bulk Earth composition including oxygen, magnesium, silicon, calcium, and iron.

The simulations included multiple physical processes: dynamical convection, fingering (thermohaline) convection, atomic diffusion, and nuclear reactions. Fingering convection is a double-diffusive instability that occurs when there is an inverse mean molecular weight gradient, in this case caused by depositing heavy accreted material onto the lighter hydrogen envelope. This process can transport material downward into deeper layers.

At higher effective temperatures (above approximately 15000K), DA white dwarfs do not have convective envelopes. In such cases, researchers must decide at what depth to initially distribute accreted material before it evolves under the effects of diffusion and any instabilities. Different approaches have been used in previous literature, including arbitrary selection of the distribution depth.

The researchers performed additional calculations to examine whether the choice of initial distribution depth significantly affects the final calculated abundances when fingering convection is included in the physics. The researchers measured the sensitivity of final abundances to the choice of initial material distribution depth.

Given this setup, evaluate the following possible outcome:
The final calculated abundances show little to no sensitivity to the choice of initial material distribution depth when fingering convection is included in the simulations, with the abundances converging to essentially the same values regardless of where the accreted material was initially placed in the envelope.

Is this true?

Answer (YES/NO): YES